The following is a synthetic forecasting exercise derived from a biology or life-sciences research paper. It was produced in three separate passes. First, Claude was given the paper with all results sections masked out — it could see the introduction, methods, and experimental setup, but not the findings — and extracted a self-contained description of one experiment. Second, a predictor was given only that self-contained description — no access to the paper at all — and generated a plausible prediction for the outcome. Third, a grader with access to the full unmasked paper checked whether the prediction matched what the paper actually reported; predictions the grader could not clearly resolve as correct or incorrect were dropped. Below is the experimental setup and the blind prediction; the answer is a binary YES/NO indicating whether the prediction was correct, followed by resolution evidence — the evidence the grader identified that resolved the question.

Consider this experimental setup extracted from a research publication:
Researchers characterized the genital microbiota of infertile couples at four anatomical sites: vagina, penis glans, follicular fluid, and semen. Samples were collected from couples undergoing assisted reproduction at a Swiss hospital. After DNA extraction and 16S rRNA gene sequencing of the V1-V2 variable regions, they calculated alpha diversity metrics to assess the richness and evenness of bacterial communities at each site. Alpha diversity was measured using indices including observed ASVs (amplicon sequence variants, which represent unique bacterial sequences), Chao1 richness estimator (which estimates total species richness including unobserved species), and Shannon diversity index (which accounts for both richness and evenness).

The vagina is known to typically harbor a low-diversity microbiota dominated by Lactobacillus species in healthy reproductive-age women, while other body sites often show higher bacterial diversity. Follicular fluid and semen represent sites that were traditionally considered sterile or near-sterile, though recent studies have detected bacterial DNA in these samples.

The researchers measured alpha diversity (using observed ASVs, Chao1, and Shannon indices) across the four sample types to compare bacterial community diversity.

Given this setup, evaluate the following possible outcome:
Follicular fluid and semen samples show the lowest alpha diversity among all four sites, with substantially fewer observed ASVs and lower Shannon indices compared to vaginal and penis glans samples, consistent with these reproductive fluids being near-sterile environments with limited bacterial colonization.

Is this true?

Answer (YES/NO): NO